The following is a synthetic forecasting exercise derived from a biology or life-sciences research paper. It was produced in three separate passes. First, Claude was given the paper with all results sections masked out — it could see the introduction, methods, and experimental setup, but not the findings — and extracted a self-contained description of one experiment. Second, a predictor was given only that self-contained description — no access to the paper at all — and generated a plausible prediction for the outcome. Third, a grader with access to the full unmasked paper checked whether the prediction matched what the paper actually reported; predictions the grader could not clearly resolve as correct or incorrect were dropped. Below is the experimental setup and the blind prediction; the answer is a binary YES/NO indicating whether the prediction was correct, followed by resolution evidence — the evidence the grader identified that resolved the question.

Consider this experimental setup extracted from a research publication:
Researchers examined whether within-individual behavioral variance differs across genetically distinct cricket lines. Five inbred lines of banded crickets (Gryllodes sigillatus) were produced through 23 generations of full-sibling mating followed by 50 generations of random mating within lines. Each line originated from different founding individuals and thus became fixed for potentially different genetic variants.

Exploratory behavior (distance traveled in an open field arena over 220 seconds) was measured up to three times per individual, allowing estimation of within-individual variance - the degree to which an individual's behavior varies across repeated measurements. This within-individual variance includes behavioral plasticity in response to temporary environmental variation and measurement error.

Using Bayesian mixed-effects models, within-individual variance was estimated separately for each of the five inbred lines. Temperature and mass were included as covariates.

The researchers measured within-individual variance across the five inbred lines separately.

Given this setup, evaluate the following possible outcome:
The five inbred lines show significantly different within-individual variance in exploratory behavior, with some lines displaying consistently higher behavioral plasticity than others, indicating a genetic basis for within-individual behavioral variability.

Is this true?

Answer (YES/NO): NO